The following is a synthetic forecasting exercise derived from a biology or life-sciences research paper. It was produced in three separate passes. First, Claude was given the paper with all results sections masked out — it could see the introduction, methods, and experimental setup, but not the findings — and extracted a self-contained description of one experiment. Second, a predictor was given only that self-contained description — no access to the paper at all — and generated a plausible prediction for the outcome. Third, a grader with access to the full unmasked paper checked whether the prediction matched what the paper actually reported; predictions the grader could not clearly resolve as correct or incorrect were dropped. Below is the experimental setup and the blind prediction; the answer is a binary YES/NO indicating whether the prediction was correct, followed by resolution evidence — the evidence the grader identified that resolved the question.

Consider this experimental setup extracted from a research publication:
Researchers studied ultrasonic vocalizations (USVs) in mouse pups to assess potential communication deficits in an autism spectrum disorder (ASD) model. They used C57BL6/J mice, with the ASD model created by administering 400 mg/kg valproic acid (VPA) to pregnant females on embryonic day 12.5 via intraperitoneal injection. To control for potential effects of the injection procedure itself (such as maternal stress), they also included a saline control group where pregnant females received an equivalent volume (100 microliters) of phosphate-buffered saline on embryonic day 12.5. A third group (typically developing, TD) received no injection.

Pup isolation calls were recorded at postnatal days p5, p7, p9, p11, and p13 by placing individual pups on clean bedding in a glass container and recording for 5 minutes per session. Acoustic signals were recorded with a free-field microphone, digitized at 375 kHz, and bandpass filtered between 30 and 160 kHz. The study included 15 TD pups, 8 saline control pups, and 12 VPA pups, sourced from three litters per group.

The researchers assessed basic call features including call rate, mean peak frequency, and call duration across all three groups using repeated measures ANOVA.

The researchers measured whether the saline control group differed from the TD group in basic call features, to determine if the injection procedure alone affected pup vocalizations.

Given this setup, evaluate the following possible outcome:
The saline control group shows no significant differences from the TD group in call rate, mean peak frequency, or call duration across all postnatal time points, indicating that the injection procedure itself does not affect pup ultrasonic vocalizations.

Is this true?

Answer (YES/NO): YES